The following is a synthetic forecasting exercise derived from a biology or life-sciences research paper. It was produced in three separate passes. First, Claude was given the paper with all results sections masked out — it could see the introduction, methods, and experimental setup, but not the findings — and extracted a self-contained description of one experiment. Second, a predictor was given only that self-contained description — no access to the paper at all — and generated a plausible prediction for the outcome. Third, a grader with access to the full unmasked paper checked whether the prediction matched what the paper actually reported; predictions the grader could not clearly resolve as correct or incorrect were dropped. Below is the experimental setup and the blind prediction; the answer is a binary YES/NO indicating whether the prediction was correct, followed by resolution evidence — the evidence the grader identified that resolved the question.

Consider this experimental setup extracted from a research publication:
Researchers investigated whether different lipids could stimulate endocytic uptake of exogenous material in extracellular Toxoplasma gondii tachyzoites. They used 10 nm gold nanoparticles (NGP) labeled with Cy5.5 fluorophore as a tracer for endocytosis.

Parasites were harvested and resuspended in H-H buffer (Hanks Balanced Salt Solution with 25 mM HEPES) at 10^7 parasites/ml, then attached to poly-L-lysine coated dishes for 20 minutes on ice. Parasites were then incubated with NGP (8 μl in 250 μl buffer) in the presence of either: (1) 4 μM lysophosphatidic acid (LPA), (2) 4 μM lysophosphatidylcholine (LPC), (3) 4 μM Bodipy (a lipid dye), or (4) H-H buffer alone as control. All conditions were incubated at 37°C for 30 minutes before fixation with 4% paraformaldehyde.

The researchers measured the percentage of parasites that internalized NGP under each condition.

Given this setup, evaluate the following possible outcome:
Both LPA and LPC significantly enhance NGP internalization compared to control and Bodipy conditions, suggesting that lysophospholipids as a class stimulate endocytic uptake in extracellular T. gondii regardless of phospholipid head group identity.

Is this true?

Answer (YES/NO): NO